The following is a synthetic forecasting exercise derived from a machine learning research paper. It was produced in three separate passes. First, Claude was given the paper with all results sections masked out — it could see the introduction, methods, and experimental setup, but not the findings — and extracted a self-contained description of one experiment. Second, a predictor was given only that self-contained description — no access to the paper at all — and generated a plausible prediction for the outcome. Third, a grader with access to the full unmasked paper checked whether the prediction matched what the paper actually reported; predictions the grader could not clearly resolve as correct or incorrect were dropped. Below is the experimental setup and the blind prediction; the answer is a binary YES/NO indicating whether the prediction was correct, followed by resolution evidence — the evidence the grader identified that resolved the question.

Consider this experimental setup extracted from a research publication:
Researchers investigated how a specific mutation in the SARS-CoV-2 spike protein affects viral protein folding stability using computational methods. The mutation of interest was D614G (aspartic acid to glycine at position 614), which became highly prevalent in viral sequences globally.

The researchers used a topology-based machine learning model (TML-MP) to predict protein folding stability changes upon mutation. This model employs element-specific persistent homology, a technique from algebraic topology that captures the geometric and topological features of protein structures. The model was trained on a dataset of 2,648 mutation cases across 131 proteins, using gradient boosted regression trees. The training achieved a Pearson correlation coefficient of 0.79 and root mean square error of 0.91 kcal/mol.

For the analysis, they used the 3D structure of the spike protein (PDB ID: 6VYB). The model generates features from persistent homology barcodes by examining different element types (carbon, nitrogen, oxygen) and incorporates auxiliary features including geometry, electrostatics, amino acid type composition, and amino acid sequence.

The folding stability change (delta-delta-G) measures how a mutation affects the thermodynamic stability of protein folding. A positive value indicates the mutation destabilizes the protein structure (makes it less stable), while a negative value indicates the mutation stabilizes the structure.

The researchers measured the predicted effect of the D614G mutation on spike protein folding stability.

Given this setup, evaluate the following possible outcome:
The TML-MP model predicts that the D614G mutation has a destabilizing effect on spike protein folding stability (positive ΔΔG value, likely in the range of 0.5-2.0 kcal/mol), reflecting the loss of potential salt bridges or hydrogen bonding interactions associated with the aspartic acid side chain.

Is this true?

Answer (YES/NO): NO